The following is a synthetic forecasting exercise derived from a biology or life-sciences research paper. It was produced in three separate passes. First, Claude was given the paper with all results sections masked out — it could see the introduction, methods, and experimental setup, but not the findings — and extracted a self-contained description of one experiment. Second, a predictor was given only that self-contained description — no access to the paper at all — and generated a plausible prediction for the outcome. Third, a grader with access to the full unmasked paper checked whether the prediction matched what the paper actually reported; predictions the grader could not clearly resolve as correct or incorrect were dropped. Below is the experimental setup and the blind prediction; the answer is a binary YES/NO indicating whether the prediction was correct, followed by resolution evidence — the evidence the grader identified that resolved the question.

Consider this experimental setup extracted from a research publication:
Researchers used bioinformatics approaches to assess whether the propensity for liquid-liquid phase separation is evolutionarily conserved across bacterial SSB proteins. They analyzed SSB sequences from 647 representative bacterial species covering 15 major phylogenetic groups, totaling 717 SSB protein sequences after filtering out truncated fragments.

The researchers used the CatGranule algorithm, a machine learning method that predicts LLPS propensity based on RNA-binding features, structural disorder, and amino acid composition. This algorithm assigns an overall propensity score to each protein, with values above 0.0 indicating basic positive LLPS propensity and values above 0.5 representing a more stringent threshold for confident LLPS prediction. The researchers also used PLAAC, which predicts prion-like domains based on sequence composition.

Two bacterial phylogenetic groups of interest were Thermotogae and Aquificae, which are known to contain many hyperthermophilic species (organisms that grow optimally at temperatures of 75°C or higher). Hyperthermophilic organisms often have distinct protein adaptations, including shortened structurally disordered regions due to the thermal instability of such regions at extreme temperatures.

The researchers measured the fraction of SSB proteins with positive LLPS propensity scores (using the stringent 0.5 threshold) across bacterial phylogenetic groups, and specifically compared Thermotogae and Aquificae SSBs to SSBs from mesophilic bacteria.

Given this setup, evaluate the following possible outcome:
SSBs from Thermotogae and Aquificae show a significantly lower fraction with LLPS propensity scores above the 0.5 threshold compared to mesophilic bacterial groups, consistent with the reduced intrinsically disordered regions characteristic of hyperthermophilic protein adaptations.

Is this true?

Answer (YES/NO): YES